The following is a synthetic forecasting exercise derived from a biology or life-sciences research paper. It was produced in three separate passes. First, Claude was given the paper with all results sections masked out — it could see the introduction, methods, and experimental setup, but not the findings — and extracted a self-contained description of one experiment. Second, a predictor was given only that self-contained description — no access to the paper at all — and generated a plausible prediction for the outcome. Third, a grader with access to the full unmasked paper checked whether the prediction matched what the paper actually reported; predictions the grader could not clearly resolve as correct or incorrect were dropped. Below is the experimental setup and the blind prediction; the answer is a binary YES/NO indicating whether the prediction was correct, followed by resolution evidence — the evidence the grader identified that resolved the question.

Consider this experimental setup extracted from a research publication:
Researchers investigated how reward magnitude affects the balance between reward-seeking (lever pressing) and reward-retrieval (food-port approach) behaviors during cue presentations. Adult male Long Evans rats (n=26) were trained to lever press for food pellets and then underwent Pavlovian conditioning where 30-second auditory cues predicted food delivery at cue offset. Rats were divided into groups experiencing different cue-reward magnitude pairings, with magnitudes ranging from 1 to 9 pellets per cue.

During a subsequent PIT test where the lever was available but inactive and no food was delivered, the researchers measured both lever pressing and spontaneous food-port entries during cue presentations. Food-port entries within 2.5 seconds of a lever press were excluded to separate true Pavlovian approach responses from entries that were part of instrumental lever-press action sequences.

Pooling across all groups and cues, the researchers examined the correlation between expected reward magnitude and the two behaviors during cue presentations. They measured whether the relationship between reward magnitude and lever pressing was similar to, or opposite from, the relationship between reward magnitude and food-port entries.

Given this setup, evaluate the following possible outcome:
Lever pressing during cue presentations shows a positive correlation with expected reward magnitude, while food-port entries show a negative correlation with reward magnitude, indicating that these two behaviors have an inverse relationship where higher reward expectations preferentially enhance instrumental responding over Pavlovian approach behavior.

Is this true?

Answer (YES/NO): NO